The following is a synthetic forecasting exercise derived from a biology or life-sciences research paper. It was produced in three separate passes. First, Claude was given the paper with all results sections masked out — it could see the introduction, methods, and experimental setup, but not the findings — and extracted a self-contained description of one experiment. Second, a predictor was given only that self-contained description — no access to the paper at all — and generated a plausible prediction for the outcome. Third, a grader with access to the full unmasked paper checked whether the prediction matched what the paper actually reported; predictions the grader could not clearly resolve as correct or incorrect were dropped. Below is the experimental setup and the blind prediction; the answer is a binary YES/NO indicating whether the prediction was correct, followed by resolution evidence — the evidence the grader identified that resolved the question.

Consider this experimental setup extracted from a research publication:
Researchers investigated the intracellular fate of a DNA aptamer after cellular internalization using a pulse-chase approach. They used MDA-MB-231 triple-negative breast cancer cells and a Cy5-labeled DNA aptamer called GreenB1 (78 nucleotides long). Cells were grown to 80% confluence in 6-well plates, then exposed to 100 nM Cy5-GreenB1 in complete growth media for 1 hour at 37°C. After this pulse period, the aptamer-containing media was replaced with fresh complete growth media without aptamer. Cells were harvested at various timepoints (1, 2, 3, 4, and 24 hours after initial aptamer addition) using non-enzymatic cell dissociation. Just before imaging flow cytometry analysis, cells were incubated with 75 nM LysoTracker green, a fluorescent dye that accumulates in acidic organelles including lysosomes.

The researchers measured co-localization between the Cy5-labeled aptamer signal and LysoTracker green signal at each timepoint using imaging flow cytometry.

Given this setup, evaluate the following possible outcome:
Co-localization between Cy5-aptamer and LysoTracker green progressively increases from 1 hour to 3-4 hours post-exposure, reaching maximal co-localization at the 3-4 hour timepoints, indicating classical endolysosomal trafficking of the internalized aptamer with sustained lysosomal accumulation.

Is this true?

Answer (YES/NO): NO